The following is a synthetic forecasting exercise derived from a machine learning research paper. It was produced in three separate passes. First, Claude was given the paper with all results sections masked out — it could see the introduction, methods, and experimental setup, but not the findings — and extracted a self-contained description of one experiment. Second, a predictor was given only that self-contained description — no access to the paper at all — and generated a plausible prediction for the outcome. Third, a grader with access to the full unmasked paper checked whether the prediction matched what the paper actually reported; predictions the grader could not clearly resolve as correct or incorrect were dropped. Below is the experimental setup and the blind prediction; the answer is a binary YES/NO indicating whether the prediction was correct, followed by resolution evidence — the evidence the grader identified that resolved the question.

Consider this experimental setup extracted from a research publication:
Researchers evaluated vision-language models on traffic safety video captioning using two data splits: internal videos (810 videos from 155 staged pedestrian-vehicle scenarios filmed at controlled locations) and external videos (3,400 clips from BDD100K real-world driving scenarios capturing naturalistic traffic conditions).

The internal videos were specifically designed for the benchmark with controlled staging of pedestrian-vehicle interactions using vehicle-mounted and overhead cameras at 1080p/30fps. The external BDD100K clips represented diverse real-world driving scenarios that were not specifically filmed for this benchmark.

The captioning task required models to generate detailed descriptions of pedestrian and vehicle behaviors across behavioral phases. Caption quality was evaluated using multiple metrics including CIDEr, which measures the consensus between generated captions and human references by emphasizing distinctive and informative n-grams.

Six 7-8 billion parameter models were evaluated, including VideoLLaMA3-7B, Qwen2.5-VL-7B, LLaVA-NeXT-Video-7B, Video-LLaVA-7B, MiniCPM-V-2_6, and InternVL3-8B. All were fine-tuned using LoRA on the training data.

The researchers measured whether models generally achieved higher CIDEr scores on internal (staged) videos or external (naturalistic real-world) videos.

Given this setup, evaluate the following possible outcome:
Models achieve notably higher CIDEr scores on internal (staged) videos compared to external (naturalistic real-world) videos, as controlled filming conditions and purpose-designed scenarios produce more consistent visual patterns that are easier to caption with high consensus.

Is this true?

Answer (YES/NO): NO